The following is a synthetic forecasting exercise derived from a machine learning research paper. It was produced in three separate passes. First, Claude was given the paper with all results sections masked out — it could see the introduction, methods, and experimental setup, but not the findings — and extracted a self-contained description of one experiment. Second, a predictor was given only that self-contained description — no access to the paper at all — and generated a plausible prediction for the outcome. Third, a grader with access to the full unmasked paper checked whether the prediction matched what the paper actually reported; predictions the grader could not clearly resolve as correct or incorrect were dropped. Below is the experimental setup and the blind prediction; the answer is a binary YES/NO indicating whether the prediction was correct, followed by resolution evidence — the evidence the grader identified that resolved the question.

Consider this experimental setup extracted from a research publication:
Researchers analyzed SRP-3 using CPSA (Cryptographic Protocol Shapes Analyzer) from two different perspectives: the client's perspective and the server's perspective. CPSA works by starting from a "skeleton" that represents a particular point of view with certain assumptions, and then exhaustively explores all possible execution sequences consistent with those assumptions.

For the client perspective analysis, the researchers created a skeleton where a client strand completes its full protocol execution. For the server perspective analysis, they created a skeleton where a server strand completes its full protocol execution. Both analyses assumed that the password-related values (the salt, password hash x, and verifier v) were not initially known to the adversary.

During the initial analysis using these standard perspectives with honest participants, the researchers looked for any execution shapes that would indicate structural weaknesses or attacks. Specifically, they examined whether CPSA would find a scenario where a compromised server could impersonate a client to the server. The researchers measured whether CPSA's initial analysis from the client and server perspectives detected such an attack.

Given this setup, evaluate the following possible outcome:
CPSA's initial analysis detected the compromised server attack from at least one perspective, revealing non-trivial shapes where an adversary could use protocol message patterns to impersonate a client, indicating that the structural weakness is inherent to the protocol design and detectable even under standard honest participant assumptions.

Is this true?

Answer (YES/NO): NO